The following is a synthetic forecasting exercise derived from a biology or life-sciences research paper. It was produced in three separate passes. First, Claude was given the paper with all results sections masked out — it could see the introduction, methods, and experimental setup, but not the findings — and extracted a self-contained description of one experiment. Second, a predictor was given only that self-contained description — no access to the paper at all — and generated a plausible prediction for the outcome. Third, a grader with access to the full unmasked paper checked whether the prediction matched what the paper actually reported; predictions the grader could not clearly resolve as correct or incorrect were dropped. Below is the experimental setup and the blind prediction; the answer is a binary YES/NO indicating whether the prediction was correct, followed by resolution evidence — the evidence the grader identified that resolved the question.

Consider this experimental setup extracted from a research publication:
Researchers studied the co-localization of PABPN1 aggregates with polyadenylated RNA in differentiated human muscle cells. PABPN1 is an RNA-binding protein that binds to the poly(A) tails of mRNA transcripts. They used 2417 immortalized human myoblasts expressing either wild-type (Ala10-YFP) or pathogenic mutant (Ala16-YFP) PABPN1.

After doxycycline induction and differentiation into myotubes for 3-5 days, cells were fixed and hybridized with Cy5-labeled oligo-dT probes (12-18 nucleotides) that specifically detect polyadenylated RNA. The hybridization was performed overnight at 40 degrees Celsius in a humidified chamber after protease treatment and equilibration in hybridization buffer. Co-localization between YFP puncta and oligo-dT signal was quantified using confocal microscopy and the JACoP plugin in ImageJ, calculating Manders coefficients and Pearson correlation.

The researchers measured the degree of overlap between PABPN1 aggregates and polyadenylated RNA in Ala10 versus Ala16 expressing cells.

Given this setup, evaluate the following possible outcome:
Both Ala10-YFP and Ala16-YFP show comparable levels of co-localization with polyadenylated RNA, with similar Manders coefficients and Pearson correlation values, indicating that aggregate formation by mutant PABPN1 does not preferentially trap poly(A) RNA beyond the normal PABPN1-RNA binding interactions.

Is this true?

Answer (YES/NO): NO